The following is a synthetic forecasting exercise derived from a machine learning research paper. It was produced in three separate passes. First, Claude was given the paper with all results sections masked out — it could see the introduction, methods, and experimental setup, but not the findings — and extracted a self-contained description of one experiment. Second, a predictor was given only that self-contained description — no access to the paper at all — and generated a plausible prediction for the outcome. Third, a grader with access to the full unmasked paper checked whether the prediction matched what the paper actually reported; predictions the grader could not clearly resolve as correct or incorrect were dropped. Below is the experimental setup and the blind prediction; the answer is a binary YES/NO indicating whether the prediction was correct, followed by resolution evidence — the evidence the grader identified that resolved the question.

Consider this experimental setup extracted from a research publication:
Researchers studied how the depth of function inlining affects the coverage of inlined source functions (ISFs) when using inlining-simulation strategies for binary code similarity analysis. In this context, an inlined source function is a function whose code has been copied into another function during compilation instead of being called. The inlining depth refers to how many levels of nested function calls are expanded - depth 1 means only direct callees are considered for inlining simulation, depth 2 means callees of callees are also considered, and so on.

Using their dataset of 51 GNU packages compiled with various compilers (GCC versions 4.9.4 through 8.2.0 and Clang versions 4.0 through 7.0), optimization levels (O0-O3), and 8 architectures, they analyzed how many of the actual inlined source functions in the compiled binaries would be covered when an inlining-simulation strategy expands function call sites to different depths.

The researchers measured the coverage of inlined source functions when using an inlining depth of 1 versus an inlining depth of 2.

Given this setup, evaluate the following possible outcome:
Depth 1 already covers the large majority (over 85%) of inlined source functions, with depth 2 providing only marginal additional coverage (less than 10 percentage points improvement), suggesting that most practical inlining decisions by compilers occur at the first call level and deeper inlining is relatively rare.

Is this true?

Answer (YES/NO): NO